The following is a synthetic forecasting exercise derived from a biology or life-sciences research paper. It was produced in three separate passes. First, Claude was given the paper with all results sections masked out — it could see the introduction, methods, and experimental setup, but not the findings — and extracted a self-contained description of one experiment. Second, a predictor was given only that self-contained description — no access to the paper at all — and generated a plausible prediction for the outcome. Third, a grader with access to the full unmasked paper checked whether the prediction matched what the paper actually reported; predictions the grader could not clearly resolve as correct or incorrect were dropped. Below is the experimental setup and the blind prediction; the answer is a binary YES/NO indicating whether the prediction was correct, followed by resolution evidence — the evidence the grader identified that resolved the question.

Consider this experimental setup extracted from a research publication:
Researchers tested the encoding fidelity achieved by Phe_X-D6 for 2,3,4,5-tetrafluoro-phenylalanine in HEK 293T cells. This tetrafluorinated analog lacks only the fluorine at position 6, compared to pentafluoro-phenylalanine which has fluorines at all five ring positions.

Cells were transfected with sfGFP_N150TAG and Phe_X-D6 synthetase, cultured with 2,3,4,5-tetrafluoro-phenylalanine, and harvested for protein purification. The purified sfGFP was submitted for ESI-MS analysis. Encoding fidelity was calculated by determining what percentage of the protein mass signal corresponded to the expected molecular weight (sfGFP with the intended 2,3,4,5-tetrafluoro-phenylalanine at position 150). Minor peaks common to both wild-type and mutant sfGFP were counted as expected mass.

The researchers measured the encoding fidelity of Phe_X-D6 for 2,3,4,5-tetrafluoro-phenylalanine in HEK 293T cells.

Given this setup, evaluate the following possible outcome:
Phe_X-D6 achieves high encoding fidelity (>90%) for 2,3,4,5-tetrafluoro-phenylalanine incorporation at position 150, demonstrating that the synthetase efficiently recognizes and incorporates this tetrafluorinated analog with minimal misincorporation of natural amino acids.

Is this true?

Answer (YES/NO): YES